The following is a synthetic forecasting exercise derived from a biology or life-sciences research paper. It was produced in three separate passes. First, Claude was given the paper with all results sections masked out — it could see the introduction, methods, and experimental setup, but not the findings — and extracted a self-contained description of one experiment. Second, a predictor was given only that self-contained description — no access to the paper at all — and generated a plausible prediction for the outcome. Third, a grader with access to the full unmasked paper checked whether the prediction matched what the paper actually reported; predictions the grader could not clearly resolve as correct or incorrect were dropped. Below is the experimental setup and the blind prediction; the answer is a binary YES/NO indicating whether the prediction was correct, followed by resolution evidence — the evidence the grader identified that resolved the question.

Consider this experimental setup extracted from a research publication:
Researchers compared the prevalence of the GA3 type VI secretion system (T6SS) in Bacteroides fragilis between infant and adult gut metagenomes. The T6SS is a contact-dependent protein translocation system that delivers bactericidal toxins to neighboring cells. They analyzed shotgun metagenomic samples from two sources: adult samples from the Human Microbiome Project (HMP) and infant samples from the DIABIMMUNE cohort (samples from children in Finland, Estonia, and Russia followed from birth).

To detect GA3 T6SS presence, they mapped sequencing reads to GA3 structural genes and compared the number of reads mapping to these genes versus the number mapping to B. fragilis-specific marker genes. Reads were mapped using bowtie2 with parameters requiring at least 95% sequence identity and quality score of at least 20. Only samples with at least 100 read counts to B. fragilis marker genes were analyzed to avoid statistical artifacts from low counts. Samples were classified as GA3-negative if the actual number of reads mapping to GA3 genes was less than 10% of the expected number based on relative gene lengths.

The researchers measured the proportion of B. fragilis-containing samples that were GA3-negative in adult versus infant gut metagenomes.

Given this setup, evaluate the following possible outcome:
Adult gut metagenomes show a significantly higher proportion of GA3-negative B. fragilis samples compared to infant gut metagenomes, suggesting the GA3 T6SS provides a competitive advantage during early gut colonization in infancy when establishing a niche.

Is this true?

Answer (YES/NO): YES